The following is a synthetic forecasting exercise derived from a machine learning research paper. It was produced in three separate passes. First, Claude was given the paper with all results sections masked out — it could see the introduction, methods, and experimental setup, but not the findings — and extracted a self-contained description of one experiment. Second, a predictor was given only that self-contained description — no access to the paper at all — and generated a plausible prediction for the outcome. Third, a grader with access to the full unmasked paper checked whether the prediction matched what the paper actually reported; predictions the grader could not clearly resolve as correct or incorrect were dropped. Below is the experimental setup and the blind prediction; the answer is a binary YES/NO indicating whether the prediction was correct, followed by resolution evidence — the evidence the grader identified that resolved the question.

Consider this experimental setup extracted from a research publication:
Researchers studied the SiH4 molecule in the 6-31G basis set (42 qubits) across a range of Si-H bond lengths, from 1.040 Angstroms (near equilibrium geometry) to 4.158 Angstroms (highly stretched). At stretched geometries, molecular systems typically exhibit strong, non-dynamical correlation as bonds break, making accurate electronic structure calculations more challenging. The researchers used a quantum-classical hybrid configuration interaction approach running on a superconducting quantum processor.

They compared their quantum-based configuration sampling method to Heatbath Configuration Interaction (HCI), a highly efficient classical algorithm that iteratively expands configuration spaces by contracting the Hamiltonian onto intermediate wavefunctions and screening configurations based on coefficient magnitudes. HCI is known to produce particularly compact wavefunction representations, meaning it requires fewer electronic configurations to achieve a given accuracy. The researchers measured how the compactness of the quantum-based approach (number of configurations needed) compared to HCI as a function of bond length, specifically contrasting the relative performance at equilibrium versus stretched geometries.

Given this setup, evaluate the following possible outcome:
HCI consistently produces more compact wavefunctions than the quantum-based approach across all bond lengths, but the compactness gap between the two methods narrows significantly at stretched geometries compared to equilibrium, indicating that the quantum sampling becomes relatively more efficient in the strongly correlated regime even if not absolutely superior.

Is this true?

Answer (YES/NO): YES